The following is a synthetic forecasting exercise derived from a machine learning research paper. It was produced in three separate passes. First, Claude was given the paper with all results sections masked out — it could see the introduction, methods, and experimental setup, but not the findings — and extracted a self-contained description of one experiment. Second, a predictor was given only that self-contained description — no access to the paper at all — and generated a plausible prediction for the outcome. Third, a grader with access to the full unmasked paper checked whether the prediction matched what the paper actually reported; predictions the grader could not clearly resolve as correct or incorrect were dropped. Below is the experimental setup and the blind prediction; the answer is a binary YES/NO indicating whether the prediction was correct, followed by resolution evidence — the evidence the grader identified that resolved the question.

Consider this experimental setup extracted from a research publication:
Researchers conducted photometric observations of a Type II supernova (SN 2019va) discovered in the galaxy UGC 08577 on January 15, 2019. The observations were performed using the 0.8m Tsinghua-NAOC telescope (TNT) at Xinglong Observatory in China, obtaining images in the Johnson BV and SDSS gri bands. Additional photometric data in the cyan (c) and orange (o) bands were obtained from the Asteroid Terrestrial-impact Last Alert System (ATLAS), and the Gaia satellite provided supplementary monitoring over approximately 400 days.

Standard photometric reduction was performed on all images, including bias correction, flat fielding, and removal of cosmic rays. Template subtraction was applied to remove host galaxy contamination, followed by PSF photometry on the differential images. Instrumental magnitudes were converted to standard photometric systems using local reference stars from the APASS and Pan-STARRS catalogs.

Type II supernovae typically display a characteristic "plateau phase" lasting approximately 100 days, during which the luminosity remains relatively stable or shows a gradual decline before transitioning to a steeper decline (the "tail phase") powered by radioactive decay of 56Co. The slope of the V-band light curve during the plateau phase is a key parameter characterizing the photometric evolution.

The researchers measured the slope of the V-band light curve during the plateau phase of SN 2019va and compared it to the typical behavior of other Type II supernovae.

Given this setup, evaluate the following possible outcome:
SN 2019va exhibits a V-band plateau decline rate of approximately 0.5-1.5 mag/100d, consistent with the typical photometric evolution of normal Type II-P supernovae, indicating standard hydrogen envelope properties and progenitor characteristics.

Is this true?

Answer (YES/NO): NO